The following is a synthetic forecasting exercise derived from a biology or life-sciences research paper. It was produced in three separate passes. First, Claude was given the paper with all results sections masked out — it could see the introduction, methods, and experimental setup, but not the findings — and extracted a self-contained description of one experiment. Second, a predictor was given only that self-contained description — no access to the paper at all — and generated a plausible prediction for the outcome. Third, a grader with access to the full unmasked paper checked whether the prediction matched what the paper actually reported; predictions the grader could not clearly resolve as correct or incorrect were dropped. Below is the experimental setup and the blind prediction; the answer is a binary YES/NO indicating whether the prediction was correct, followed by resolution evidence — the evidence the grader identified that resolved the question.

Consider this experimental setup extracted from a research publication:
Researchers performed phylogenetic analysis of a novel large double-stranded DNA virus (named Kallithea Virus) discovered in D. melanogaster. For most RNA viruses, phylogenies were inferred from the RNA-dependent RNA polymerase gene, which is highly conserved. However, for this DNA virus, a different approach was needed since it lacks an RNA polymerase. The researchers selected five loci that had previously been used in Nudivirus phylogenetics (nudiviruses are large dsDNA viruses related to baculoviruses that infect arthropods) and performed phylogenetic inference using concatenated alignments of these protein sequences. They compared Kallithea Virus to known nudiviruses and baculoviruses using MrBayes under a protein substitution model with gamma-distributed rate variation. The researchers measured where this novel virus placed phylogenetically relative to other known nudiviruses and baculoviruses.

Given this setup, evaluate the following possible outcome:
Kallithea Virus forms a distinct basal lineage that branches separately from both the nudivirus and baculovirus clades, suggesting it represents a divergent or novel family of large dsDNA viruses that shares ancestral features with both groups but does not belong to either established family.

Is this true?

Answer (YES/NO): NO